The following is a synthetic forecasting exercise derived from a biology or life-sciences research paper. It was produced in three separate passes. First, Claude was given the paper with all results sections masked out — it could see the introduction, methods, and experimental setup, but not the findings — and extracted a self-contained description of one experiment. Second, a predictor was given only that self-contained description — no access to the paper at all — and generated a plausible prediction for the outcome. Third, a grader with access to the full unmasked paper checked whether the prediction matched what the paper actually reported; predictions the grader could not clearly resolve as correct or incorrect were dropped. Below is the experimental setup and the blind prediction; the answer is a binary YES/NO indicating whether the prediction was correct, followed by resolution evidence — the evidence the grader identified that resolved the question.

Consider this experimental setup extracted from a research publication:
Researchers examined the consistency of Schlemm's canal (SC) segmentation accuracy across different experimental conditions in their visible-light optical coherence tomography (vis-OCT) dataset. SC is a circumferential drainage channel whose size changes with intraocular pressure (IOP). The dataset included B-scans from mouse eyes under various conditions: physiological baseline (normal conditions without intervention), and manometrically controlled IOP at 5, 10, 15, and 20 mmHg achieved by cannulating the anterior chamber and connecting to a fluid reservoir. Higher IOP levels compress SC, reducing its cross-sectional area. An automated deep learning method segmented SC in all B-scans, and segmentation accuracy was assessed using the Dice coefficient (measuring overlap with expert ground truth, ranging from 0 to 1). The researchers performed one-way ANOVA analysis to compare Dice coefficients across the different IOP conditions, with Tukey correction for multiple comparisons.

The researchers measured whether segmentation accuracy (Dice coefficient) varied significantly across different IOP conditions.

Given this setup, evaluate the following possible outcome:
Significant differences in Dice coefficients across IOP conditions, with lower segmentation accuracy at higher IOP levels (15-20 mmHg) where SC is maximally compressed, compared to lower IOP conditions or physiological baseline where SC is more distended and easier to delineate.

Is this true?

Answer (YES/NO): YES